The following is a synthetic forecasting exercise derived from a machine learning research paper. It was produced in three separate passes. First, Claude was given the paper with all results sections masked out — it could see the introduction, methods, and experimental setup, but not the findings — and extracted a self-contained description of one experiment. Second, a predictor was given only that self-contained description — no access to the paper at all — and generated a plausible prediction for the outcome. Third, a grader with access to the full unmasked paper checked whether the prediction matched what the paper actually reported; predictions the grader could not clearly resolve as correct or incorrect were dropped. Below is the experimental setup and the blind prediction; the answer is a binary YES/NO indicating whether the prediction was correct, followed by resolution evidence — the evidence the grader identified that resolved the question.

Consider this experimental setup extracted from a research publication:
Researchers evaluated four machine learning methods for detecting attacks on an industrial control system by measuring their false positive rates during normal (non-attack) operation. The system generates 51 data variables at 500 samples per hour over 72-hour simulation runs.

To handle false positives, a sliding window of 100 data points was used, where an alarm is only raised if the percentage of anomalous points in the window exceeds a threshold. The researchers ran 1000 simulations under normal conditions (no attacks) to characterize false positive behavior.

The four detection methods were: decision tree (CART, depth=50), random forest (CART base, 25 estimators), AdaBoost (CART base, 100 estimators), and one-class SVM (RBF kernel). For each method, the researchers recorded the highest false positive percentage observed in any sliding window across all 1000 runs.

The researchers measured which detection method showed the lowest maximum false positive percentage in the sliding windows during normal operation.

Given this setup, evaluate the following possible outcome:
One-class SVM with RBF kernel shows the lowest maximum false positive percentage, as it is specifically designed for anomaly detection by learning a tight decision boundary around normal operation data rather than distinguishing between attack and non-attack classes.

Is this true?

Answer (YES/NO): NO